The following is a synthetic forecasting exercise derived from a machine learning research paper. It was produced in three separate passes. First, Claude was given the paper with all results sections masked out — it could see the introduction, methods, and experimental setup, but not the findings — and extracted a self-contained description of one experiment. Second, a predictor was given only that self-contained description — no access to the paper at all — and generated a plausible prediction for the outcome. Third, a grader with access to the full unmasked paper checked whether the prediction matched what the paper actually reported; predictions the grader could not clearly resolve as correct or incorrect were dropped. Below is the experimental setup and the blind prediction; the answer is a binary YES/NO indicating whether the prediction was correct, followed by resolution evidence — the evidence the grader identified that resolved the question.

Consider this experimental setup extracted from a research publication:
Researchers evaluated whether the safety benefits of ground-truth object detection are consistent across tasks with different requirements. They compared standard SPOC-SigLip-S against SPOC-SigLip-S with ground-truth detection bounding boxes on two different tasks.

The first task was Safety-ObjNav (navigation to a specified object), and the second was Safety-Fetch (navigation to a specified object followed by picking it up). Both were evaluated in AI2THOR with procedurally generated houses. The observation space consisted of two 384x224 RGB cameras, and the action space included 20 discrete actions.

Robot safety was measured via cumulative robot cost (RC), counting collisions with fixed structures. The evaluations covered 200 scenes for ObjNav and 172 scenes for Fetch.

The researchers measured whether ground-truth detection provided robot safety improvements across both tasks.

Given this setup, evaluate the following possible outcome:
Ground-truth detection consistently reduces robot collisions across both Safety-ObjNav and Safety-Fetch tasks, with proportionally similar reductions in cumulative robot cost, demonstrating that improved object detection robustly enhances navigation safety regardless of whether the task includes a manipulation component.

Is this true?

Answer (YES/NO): NO